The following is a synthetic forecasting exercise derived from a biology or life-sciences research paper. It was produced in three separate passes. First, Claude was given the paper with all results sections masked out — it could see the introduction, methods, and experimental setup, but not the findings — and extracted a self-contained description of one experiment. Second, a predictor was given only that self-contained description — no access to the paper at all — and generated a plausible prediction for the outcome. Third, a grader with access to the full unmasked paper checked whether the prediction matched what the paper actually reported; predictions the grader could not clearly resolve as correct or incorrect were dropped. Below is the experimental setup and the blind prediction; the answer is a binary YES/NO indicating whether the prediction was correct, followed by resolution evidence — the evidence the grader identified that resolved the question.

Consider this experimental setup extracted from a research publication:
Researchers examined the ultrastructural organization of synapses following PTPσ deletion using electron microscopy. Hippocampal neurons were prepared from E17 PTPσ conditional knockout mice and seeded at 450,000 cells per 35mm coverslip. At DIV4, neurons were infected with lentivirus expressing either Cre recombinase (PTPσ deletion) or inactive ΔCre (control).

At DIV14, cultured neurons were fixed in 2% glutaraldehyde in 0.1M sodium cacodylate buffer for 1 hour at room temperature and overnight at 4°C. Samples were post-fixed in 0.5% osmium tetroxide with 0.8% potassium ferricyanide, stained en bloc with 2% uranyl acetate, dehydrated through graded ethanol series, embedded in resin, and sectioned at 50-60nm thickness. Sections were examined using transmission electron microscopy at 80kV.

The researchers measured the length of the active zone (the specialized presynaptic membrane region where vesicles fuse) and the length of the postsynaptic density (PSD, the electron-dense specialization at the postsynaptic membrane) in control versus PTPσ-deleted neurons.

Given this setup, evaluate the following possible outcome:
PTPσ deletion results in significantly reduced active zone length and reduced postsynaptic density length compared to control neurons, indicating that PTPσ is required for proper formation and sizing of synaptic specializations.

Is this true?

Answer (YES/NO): NO